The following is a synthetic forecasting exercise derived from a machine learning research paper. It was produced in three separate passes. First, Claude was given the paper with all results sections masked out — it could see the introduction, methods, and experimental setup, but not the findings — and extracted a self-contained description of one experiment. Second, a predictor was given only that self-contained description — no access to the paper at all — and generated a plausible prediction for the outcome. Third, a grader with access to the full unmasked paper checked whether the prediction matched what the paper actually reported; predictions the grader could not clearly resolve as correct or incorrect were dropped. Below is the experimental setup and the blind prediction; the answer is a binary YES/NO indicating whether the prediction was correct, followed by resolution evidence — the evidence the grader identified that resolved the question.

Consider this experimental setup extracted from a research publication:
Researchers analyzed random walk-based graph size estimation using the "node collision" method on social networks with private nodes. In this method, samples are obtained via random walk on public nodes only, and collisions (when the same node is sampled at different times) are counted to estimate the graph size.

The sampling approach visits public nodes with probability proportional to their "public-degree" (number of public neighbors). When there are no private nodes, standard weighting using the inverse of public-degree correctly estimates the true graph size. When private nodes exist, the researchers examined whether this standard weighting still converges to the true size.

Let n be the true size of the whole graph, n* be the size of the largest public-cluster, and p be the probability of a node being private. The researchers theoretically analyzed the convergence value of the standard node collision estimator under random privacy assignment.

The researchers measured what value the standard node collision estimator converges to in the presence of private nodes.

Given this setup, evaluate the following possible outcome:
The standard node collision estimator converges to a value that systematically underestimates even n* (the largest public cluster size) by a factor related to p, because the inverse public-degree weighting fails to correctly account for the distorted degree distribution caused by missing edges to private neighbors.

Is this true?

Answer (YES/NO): NO